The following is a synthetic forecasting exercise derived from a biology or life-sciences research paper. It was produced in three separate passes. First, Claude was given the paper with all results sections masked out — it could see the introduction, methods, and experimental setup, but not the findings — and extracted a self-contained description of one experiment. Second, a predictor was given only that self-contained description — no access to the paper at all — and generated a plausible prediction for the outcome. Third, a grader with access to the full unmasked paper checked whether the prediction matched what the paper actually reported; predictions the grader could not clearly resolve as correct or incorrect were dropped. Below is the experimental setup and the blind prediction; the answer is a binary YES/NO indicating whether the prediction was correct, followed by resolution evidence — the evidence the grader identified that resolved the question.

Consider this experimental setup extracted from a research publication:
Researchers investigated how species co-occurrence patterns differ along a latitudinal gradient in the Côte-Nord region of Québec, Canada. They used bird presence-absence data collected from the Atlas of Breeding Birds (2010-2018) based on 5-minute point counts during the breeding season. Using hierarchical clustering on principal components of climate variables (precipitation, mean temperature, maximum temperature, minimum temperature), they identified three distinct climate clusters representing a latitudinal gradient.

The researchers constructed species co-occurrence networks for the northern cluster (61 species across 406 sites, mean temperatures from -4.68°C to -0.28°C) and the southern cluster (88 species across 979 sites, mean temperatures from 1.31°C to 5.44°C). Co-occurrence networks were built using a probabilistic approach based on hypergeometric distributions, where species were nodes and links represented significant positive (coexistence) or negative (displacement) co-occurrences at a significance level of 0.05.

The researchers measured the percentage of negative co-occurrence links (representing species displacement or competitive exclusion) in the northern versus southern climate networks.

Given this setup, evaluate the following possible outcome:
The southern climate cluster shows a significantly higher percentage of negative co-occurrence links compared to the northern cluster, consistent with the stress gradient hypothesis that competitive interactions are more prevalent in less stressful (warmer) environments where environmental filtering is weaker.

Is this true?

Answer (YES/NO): YES